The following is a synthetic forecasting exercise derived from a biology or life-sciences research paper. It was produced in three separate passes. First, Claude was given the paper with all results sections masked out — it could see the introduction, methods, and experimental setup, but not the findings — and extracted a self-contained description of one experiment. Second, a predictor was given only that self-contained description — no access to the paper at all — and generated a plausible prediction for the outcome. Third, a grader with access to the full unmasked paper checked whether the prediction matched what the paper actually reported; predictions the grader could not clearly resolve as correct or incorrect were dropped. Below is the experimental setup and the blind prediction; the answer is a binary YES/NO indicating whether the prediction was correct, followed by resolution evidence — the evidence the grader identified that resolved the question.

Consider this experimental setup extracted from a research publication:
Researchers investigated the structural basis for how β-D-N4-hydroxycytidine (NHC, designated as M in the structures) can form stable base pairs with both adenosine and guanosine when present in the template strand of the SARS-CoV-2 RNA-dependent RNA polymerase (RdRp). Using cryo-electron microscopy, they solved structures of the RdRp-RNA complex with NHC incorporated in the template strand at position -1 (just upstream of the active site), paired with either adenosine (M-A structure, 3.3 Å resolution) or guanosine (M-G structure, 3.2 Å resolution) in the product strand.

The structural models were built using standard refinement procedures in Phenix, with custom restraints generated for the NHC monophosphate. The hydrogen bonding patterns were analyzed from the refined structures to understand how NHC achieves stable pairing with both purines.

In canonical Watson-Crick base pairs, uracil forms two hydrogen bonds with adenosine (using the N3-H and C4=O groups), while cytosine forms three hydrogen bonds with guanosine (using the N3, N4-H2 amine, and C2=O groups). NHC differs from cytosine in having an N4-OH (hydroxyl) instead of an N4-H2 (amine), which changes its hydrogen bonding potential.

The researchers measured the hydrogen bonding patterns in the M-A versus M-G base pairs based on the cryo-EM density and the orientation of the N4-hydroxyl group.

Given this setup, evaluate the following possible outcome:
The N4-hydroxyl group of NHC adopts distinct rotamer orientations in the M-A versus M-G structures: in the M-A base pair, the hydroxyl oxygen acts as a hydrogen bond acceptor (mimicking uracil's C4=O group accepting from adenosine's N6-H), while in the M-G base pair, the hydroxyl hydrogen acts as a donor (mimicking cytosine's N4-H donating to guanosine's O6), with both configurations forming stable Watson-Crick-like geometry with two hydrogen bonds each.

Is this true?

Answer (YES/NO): NO